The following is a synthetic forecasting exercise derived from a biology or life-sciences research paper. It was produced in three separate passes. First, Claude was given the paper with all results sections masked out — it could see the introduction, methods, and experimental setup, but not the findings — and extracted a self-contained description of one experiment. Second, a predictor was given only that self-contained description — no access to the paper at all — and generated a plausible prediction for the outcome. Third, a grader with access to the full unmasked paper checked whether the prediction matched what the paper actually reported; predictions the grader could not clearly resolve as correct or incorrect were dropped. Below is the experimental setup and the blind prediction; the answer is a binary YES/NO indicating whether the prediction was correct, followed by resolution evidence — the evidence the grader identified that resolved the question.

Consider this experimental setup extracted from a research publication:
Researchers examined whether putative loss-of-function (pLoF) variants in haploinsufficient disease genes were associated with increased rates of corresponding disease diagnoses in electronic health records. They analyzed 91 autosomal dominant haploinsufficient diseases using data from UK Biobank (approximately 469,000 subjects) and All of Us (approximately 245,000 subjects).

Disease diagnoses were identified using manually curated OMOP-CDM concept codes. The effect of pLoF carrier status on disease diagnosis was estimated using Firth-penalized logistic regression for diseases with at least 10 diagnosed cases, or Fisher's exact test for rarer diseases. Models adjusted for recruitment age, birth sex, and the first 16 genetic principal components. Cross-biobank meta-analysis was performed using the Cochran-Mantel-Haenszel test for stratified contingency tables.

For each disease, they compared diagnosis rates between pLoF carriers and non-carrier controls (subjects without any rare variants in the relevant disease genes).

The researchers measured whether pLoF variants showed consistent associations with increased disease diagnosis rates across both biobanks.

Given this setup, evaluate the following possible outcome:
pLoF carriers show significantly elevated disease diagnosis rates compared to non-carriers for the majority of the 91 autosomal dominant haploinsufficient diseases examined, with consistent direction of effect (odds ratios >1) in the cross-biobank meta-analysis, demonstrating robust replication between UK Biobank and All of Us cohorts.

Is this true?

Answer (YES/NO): NO